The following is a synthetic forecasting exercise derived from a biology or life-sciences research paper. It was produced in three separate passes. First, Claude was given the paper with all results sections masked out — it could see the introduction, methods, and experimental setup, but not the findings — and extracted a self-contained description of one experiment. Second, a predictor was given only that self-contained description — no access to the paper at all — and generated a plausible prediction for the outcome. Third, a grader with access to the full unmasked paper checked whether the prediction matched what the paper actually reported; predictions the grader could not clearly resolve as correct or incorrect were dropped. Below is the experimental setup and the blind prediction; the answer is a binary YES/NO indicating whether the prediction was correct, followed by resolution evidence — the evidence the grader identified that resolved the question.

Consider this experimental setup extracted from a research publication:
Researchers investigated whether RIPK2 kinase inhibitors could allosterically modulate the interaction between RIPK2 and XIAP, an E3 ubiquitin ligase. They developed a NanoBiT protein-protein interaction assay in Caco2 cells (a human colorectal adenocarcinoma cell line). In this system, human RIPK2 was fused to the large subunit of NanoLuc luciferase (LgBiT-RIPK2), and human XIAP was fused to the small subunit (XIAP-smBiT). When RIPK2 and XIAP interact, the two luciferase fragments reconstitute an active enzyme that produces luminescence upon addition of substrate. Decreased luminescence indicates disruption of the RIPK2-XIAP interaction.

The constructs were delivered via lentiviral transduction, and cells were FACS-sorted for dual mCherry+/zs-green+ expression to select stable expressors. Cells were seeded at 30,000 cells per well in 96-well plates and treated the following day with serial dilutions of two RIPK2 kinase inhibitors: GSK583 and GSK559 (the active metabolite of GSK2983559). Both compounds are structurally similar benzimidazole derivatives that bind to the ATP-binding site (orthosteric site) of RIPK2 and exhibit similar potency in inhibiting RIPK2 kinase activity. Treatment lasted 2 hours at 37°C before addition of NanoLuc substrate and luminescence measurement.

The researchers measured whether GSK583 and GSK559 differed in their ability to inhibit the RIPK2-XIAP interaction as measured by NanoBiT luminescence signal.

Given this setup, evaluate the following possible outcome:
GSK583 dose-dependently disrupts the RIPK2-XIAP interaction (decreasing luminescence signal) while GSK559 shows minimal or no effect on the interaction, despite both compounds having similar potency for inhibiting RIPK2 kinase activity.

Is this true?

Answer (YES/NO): YES